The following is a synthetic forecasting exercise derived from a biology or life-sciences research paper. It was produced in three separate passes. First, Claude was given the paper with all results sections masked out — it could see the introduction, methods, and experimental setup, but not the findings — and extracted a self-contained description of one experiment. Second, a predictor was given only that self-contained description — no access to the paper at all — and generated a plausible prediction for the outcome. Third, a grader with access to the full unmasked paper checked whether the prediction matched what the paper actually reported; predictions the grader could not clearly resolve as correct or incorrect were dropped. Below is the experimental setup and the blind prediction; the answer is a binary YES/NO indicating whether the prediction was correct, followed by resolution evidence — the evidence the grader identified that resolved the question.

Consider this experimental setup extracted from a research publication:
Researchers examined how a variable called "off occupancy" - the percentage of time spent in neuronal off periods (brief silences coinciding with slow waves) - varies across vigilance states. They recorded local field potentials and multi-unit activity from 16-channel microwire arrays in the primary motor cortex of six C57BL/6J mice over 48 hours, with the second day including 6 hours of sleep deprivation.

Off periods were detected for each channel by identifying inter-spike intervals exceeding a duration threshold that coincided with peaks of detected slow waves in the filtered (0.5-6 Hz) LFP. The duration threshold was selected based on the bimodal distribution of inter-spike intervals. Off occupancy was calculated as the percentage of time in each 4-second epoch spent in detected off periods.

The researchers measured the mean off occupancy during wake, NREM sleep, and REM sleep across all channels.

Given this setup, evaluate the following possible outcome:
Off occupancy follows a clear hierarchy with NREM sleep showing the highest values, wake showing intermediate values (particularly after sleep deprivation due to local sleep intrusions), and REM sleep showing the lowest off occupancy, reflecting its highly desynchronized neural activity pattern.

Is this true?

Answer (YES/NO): NO